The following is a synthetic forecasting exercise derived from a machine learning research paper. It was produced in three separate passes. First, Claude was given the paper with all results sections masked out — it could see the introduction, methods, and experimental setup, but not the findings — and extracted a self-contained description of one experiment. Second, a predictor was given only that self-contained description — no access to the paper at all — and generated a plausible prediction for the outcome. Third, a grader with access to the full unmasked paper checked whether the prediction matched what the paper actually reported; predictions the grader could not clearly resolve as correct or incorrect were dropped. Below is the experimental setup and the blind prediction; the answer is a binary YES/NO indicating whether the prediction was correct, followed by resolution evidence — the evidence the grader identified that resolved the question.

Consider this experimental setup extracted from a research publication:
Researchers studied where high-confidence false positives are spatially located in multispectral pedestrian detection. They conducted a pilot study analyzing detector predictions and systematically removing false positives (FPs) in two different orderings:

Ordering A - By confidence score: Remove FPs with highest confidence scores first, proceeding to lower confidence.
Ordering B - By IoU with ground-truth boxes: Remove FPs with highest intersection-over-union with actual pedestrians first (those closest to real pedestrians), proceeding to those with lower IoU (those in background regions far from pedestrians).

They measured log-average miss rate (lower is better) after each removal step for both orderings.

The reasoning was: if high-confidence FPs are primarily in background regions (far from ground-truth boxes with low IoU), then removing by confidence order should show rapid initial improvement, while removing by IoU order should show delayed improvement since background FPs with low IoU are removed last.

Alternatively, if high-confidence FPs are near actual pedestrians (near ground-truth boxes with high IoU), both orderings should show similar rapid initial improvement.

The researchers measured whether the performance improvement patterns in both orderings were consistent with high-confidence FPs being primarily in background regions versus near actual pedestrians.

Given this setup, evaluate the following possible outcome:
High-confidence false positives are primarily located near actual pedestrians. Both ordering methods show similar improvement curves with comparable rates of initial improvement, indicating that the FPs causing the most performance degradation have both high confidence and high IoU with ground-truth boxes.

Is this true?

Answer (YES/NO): NO